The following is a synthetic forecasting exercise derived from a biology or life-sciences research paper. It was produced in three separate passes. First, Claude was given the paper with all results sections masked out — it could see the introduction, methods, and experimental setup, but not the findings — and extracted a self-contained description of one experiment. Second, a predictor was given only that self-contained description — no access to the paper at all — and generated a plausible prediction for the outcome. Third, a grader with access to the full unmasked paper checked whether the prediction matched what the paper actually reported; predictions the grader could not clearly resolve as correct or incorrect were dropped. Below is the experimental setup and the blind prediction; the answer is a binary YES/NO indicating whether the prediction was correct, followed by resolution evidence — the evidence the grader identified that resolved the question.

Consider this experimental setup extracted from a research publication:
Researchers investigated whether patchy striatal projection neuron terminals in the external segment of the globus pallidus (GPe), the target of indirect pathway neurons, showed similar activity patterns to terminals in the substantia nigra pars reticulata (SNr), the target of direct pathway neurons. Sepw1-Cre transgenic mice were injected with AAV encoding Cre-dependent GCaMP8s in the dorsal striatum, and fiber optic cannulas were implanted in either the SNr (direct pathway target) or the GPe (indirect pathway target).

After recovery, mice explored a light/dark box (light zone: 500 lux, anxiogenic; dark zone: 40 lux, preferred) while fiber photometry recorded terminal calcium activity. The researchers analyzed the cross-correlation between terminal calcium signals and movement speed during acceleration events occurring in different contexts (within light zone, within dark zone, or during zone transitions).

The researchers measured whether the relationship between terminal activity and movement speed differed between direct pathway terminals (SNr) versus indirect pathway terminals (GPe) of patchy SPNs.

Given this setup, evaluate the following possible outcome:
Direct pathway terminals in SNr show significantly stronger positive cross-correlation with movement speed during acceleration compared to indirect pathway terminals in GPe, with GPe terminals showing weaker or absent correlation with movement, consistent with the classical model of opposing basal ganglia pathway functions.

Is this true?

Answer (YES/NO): NO